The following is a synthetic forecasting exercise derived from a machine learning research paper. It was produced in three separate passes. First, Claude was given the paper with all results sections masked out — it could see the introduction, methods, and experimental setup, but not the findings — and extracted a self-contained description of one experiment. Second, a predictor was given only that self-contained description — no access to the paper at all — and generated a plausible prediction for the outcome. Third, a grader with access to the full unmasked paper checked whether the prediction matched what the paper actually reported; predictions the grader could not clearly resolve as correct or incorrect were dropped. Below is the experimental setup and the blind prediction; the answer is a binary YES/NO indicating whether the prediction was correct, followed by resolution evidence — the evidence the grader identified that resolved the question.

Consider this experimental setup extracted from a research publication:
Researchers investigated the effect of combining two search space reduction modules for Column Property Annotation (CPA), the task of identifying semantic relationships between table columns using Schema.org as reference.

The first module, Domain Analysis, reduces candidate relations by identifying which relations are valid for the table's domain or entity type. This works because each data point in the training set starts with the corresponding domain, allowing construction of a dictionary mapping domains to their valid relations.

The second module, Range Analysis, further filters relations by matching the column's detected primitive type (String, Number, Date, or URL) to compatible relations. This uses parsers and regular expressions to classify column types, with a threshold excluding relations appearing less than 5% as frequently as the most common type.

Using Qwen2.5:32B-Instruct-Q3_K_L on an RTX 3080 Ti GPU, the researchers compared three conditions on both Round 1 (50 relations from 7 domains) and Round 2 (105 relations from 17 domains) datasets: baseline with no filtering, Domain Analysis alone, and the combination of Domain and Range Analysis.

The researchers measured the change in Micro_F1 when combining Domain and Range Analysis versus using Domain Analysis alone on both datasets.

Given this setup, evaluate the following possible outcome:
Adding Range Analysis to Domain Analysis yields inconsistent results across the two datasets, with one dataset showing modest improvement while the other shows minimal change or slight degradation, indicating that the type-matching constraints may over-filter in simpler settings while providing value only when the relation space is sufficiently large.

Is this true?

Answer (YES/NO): NO